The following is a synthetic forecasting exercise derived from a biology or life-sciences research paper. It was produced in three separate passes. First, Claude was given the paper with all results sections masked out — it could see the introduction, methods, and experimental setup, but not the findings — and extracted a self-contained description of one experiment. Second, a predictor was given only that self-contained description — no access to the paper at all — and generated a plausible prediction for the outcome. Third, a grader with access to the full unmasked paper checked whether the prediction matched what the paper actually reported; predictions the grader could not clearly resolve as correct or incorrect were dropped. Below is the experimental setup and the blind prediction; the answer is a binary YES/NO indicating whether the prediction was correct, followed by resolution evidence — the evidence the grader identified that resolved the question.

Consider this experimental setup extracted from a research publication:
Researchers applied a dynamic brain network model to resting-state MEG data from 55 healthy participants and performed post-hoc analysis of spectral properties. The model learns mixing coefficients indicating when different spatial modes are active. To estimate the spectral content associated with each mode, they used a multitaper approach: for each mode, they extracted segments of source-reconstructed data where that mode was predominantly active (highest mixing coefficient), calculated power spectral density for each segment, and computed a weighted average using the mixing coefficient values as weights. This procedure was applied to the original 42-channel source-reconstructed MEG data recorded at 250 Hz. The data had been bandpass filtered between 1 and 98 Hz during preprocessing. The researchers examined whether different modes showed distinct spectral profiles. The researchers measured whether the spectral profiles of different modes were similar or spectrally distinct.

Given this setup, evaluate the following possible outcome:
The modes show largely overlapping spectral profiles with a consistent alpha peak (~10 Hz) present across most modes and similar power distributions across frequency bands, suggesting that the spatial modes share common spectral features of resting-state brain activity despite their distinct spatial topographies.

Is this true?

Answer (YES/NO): NO